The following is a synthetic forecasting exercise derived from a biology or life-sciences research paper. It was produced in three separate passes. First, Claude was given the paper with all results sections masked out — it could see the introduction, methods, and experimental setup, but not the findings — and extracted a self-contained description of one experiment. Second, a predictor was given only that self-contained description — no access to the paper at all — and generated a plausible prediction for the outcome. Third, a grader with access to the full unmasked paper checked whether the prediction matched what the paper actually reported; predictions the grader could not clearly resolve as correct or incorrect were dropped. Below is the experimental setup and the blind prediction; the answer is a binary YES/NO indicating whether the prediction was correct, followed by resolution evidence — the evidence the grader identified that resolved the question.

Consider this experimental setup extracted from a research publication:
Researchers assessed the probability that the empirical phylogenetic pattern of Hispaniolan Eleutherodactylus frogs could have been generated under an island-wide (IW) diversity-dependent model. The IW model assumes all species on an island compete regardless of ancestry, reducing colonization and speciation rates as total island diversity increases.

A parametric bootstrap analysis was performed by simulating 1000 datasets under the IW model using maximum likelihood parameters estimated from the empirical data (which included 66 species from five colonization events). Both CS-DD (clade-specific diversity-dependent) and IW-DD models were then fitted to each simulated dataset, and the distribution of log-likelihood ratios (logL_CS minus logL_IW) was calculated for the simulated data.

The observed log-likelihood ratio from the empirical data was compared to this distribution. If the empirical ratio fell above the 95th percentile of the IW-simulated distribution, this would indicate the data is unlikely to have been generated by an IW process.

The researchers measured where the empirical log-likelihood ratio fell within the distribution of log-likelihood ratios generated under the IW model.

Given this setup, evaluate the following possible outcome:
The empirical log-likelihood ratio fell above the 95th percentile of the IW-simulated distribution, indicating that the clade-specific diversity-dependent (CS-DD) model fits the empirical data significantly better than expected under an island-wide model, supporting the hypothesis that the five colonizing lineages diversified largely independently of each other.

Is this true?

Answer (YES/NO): YES